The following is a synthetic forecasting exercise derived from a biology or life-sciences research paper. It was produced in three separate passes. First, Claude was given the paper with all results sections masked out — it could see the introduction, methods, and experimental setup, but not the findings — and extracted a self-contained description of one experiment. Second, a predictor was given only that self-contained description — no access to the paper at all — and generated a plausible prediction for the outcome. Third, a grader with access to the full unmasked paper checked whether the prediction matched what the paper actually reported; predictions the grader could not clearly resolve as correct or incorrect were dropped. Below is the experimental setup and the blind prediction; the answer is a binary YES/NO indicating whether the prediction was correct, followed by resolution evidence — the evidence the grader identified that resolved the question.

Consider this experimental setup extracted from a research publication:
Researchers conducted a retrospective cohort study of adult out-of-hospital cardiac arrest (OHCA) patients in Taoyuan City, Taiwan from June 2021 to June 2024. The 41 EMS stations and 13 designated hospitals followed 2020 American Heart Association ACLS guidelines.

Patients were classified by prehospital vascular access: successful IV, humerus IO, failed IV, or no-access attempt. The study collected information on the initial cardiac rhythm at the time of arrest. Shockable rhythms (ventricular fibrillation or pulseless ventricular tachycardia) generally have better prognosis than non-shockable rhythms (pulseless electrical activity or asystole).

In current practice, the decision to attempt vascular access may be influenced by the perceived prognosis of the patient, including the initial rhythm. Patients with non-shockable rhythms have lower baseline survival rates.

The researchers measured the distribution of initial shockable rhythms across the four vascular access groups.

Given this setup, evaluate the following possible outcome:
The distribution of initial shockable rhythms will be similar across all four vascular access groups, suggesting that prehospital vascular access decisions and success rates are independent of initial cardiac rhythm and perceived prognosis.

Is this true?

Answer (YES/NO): NO